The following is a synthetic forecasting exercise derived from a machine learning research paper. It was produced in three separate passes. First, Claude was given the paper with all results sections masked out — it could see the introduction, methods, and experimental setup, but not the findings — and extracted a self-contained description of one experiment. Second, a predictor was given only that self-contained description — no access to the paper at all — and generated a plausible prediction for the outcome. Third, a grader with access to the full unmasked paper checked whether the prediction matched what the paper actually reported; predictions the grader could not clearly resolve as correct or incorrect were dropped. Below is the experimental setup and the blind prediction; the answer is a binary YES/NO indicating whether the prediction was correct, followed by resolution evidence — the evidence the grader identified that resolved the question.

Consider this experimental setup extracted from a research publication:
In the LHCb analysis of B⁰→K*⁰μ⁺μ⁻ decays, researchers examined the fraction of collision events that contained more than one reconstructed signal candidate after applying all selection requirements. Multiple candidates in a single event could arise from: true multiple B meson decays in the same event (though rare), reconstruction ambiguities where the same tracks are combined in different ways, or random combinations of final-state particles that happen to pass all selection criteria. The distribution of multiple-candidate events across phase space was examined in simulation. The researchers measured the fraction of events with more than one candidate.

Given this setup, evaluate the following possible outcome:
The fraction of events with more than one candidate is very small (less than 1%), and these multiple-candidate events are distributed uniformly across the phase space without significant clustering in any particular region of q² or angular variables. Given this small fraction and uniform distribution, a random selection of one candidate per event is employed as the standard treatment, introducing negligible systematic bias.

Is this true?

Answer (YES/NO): NO